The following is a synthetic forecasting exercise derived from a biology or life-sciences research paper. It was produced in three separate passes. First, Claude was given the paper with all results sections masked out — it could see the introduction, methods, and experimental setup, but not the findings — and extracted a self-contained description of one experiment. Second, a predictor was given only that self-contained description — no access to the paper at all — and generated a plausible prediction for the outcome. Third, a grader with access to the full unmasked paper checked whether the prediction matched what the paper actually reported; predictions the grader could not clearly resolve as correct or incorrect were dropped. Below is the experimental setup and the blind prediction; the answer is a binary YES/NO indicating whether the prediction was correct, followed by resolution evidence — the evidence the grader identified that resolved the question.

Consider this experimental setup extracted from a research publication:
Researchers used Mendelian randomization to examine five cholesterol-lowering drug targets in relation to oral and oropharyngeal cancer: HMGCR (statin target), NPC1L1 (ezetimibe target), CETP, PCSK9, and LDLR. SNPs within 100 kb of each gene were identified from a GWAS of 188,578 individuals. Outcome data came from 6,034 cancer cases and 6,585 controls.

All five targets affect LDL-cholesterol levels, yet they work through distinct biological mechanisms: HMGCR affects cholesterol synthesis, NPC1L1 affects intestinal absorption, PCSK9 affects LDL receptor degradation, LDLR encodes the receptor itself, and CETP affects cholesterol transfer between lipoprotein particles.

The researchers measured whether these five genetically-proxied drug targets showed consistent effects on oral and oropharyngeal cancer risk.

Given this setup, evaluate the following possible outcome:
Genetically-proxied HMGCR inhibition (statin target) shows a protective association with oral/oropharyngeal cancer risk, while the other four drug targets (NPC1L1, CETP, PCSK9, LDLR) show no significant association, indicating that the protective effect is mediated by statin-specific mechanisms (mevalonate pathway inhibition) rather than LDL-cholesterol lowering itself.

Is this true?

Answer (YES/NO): NO